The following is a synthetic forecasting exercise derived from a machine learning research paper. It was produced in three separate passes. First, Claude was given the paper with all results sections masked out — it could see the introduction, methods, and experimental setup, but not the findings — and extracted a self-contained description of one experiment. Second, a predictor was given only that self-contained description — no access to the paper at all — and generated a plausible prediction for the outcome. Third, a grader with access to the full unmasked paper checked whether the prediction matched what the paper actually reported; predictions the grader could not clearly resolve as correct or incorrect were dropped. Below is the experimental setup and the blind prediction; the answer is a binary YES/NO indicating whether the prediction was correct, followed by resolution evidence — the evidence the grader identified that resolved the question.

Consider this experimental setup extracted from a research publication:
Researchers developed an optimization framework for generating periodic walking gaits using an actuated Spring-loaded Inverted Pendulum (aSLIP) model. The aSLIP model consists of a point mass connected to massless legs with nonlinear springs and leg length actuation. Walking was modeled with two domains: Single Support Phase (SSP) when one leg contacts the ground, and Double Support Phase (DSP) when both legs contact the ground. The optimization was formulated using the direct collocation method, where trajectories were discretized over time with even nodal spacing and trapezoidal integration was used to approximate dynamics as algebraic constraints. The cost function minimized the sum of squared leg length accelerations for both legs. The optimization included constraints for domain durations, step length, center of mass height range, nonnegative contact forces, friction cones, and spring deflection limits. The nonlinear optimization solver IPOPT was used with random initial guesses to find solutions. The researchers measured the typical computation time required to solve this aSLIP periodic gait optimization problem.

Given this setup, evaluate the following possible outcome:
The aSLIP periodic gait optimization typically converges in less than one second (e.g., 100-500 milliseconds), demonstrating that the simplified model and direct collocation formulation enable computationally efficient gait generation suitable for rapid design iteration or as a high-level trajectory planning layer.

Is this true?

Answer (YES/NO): NO